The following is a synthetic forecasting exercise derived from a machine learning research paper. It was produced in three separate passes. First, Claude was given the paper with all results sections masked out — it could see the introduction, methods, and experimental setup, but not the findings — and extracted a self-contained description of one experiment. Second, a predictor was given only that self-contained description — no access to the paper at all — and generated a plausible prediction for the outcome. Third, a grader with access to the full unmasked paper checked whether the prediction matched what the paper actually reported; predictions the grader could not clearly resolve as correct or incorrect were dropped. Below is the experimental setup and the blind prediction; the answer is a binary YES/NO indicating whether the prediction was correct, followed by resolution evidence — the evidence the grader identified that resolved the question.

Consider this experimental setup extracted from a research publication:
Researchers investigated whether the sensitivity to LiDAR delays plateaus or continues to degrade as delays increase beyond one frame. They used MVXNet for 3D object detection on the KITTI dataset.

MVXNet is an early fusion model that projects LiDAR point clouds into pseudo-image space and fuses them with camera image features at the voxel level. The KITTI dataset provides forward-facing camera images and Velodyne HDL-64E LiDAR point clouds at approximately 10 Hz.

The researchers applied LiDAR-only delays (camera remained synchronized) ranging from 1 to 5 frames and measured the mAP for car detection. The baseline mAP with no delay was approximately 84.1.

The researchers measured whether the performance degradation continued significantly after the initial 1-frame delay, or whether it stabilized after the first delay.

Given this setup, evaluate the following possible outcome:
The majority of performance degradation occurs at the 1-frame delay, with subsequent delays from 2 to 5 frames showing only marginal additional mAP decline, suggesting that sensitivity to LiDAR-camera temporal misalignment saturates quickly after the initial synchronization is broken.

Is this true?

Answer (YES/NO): YES